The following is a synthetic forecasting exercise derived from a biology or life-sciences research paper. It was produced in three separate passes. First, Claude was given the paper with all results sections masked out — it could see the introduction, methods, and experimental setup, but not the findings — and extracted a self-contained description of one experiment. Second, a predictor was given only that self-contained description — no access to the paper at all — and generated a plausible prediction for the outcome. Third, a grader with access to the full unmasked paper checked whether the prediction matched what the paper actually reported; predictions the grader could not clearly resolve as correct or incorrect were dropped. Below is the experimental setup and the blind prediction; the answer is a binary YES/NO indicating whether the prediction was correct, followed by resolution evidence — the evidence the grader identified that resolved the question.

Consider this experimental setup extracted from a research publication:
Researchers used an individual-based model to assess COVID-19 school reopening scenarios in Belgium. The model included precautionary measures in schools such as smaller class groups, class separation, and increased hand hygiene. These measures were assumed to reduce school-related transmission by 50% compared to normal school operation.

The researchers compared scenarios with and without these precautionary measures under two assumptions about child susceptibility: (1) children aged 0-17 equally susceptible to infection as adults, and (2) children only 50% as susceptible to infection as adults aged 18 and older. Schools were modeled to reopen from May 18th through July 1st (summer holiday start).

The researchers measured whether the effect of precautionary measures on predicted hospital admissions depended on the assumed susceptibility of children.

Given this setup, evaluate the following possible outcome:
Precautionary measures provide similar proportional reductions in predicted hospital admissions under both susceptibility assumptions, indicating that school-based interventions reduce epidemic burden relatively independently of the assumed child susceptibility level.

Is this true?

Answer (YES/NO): NO